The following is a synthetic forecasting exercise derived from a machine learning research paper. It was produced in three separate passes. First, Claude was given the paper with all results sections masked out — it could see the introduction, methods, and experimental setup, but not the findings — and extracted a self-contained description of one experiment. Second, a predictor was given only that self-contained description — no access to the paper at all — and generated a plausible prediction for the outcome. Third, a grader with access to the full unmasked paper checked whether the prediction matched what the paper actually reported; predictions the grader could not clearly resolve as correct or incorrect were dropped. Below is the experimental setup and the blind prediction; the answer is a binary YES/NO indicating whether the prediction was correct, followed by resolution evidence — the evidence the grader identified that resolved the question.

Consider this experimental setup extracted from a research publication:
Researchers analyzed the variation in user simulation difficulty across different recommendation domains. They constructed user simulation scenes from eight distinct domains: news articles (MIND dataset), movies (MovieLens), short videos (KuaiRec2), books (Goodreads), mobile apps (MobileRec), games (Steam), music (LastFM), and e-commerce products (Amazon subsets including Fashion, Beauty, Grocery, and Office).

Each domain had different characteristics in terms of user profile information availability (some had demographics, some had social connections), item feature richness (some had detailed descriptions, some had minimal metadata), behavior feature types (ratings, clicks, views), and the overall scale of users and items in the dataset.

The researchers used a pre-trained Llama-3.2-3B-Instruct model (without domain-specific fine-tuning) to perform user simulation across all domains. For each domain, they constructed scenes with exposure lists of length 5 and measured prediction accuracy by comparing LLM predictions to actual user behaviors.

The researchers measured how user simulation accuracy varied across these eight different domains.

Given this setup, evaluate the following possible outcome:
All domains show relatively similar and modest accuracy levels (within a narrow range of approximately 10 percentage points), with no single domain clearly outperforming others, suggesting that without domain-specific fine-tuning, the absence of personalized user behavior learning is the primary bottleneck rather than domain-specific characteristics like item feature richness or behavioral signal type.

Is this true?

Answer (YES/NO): NO